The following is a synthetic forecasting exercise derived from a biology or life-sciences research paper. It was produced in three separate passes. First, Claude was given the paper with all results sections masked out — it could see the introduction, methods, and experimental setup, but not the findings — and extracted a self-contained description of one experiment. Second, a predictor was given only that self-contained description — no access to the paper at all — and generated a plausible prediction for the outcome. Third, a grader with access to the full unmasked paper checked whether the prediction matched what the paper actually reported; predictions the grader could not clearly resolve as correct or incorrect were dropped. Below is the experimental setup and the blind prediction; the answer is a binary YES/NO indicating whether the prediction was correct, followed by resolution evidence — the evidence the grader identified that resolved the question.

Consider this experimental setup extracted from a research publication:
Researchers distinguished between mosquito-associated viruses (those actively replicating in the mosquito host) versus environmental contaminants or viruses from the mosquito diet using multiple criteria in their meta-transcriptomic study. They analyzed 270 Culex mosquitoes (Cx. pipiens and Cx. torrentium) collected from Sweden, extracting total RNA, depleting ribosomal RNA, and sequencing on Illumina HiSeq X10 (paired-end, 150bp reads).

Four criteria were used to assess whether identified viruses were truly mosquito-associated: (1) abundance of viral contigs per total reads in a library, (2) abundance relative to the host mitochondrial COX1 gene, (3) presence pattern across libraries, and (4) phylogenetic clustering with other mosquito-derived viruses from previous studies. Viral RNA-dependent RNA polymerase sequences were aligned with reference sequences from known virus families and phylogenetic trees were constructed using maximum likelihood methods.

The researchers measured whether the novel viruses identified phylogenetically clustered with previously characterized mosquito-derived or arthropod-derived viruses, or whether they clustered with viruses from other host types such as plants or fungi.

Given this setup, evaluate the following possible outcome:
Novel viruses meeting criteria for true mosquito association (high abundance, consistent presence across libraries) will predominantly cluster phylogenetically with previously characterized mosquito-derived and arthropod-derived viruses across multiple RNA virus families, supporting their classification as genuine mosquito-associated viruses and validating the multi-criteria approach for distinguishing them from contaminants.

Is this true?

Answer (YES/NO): YES